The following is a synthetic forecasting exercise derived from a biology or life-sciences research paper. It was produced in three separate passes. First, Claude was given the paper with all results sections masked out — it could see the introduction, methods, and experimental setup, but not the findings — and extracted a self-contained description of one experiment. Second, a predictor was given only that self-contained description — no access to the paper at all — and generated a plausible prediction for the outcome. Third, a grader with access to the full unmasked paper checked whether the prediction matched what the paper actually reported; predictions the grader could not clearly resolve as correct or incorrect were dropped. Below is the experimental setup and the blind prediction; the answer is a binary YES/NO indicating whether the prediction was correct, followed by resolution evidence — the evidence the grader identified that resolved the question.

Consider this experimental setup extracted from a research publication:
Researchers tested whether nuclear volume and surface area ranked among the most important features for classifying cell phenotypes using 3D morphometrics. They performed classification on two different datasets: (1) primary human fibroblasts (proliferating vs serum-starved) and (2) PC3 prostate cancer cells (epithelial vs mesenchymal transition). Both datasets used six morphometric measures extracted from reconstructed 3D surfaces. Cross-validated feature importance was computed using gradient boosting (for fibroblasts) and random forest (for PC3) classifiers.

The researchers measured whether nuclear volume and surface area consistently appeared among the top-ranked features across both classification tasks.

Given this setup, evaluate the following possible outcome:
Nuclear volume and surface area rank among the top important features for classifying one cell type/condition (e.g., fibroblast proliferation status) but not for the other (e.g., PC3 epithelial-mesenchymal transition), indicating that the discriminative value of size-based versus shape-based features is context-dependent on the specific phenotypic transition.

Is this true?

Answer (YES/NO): NO